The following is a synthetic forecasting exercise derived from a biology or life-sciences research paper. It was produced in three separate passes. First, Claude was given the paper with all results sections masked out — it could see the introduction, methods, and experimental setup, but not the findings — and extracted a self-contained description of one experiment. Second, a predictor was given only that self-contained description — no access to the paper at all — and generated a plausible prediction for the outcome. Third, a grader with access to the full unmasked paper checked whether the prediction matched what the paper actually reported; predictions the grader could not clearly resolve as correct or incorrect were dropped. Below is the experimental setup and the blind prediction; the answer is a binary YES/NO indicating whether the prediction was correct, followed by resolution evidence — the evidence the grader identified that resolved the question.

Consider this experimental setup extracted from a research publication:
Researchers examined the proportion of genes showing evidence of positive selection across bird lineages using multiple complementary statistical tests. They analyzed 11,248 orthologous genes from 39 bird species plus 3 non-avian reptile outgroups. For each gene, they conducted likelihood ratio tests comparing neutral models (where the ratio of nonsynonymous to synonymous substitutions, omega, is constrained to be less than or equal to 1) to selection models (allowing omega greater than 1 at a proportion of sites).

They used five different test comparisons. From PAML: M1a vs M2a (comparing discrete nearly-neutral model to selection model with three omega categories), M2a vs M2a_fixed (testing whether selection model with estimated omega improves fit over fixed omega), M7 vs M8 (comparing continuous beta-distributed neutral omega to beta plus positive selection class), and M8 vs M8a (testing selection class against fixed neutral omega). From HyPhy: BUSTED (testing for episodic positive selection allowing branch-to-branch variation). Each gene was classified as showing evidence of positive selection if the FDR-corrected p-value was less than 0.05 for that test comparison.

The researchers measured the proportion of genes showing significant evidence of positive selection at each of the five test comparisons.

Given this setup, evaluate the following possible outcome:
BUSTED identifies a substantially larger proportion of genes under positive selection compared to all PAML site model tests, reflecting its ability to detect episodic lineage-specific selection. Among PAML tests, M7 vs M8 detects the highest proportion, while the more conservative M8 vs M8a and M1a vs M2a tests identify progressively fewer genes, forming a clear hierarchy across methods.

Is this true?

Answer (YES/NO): NO